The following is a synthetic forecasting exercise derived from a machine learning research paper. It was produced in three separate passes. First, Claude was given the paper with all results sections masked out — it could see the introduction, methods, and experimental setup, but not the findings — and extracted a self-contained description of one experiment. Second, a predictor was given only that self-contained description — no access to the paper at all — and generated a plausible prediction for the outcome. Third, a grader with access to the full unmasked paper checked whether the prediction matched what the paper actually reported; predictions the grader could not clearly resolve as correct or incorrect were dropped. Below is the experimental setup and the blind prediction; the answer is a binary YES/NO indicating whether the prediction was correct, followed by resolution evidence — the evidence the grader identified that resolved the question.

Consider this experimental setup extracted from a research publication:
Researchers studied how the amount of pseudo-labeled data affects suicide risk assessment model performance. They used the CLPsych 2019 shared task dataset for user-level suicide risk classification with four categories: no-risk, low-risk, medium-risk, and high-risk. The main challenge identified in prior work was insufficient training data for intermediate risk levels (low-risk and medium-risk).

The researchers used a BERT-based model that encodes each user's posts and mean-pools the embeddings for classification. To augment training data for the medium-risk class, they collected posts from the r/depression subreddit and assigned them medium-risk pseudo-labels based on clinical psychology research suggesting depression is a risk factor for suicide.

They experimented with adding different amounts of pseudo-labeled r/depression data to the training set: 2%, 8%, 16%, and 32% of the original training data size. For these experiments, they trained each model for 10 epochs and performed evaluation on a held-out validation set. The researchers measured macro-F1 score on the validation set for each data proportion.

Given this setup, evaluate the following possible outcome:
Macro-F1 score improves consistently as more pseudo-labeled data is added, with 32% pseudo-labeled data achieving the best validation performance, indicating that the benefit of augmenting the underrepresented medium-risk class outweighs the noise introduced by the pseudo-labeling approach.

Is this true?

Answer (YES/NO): NO